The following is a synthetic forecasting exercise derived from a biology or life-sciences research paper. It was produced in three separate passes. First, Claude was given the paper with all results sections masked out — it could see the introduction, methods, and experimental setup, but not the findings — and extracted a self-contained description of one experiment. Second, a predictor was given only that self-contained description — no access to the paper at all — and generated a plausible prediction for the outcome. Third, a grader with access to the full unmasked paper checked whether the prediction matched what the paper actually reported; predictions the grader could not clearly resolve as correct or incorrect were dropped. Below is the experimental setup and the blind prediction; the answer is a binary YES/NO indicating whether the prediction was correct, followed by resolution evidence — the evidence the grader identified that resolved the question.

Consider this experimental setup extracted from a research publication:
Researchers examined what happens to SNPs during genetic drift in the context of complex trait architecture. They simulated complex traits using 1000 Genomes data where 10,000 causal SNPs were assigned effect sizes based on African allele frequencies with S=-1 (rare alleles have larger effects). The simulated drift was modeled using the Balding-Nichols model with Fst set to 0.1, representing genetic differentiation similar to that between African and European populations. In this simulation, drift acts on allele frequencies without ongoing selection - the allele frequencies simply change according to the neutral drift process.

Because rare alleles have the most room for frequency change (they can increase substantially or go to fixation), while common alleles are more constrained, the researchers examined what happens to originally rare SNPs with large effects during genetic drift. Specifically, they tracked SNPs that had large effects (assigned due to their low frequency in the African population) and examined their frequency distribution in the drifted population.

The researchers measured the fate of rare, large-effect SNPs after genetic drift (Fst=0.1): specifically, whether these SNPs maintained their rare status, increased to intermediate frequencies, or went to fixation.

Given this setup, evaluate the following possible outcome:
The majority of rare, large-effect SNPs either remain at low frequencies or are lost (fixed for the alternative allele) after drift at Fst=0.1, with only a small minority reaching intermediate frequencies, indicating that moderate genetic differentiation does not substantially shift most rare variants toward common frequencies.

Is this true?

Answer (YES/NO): YES